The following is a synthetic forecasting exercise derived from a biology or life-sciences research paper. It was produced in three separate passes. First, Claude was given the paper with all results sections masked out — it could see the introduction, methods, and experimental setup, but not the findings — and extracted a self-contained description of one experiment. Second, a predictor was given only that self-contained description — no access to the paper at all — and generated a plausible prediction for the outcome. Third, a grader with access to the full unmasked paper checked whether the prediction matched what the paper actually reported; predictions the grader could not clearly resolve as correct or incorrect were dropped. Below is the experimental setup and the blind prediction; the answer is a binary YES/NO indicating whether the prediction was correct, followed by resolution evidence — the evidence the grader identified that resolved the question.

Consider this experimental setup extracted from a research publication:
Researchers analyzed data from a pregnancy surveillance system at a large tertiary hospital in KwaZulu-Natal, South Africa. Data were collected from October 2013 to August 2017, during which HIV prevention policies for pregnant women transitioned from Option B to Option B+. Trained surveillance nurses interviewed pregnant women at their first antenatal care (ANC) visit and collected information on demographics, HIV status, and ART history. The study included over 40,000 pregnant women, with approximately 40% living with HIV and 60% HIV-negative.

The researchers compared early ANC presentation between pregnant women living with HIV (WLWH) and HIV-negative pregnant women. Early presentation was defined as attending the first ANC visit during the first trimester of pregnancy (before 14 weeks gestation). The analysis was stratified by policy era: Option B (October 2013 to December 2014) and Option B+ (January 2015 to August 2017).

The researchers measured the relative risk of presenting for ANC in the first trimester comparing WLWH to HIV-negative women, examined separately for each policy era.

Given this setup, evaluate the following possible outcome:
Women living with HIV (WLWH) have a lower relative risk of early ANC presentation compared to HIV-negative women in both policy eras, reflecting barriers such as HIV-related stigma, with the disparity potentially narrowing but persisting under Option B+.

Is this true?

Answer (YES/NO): NO